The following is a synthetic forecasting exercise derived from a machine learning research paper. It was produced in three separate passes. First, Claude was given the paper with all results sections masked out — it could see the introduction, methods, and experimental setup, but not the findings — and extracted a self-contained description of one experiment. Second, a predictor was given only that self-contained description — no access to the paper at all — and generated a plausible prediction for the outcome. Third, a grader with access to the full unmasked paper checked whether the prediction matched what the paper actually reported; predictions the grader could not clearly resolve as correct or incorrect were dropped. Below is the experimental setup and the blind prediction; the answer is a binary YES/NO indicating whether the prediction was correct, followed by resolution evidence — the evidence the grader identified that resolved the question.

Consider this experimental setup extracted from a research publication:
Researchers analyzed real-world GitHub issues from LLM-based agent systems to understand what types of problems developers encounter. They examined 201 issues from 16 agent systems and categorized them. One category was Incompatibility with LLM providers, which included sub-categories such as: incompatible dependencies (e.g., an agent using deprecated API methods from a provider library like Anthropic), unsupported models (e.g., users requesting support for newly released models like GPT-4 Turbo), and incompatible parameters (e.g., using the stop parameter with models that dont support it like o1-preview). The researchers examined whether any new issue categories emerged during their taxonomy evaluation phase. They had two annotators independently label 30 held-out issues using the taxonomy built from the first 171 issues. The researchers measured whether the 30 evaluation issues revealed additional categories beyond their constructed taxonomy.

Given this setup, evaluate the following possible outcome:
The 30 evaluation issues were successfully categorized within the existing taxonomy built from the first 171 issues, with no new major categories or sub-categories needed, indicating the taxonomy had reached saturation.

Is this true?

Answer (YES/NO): YES